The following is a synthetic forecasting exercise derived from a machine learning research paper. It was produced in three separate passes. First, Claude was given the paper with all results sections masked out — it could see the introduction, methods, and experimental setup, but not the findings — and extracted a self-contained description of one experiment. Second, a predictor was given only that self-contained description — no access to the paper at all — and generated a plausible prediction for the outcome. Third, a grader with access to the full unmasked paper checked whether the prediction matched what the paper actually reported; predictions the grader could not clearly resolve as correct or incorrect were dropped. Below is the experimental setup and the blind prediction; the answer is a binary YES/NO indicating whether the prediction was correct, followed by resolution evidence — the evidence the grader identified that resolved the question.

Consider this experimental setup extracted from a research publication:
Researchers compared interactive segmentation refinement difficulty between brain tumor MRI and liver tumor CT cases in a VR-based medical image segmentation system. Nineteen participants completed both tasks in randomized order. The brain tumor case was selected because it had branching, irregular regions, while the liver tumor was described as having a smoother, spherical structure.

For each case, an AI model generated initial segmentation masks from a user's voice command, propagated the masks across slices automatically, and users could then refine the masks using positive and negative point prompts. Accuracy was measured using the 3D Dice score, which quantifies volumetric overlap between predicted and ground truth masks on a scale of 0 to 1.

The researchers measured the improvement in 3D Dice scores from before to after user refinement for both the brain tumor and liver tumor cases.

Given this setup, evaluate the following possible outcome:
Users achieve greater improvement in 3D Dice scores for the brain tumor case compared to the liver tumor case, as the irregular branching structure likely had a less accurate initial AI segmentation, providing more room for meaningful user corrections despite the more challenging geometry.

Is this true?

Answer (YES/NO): YES